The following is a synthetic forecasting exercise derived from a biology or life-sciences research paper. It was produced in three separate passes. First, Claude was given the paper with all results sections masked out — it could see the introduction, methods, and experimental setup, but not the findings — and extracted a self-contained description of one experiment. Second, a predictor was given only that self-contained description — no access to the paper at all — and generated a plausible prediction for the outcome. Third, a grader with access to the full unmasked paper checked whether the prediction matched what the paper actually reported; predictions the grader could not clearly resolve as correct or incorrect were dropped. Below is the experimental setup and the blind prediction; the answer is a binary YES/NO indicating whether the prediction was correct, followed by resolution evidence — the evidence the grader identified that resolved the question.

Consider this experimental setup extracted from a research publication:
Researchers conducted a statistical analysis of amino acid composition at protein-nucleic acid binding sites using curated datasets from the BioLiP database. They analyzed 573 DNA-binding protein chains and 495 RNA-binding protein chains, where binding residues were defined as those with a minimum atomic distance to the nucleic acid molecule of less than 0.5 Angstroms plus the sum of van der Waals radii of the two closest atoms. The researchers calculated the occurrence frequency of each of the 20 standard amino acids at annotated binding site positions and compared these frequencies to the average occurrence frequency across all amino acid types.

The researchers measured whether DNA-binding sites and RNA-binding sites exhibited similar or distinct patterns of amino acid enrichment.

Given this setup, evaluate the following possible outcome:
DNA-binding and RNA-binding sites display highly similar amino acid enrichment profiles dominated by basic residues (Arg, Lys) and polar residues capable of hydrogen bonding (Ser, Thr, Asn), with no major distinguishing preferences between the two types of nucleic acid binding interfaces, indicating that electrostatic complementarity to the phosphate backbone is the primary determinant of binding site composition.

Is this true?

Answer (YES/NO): NO